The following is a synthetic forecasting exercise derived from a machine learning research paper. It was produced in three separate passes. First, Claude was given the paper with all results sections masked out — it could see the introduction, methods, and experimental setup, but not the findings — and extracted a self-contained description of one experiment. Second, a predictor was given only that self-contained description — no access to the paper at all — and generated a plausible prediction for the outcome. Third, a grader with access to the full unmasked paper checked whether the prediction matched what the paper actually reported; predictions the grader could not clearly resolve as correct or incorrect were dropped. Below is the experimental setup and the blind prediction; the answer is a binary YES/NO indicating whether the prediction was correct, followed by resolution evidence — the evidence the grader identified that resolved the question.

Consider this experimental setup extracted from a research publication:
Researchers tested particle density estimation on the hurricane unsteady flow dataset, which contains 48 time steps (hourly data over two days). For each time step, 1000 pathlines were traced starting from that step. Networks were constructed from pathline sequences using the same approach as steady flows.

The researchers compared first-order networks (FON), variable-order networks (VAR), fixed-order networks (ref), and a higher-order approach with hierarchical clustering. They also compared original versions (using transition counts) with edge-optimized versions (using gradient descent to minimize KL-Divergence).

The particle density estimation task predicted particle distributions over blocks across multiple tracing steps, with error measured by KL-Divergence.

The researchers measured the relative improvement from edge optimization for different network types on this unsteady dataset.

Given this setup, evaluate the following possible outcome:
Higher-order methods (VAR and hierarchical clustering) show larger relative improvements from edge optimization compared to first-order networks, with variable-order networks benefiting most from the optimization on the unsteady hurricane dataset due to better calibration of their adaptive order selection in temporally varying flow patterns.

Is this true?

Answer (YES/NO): NO